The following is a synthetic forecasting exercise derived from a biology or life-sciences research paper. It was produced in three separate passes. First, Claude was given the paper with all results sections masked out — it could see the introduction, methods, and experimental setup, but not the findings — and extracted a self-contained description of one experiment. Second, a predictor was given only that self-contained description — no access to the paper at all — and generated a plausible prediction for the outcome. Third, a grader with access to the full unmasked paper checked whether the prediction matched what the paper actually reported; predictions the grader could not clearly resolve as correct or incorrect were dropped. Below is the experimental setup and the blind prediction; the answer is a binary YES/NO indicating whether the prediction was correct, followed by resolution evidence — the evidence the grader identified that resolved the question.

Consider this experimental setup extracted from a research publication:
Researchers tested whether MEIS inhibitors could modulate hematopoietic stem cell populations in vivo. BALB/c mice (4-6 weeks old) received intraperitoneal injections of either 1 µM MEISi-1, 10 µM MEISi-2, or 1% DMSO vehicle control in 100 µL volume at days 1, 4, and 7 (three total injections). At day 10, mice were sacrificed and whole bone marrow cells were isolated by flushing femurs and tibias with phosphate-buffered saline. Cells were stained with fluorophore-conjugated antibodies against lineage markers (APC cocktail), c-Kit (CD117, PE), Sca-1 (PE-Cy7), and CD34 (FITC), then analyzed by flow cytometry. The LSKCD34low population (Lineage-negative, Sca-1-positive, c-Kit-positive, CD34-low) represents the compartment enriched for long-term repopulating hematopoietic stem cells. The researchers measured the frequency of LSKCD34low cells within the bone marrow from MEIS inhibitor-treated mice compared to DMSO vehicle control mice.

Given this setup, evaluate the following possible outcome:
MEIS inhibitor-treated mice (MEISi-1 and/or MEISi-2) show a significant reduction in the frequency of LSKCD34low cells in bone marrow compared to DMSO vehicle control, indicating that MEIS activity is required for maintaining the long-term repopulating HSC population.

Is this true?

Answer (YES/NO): NO